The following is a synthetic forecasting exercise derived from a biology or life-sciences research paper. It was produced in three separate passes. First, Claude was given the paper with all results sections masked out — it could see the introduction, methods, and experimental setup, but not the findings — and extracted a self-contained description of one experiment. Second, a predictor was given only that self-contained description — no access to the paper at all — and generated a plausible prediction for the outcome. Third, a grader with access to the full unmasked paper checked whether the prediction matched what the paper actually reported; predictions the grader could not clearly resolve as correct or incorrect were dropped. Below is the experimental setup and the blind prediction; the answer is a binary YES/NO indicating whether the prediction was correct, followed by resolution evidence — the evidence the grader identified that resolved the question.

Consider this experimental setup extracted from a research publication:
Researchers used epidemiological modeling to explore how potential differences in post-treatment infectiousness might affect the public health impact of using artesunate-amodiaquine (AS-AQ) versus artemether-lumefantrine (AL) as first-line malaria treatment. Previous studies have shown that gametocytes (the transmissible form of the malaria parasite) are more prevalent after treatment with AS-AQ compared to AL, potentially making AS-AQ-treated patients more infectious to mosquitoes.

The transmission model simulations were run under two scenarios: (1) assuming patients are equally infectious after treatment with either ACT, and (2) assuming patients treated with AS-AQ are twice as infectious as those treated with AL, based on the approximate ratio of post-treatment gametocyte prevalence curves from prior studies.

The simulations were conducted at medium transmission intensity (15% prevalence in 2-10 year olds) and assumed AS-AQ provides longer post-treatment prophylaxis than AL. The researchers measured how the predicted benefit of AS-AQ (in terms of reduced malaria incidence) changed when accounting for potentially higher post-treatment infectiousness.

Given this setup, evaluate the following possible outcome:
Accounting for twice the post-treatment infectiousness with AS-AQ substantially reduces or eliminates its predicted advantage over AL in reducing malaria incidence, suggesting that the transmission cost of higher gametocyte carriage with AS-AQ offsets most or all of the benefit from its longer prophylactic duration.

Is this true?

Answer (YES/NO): NO